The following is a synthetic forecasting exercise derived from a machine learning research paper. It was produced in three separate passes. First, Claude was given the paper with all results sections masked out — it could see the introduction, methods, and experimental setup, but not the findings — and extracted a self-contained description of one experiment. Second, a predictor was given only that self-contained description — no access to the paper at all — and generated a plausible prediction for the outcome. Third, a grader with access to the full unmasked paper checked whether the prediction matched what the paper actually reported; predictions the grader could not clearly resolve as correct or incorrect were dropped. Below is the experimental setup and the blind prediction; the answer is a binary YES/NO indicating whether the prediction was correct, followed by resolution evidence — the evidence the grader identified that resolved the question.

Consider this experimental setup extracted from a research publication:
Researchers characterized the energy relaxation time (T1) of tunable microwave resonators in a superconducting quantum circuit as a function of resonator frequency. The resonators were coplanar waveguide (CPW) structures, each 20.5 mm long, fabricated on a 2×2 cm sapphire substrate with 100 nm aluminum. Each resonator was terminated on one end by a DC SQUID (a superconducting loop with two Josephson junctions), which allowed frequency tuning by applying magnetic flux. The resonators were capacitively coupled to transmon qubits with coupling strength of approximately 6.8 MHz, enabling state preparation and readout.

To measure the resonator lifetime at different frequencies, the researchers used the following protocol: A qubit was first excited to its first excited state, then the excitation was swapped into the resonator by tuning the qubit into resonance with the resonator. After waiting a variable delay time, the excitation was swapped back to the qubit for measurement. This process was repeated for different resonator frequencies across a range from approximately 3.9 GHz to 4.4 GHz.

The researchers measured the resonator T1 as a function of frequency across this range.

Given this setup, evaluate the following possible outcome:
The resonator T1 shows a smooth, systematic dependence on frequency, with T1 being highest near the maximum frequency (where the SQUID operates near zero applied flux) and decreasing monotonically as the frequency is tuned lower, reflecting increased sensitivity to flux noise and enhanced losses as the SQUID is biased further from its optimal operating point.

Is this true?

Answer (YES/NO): NO